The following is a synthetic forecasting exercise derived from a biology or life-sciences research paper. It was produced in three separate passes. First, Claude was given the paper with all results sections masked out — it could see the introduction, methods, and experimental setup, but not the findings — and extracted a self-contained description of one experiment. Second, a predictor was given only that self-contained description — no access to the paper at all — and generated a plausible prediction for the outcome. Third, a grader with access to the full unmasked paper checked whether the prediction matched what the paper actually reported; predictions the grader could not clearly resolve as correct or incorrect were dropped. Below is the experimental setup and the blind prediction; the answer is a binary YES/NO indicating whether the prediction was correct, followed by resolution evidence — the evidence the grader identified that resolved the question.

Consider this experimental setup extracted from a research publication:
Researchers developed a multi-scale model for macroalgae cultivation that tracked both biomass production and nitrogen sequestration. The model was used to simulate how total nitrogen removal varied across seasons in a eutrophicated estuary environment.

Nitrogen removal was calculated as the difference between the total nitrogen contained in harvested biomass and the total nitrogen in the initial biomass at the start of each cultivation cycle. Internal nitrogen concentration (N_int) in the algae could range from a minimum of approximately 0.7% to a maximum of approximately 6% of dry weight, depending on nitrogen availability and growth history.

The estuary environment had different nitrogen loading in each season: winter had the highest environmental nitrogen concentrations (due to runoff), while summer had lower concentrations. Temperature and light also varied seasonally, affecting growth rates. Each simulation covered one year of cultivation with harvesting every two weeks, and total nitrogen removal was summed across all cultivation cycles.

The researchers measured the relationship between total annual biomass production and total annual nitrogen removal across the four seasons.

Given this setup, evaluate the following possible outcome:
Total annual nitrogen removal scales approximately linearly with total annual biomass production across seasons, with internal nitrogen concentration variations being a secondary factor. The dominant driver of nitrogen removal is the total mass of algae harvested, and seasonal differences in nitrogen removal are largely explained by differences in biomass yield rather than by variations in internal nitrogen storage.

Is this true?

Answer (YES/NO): NO